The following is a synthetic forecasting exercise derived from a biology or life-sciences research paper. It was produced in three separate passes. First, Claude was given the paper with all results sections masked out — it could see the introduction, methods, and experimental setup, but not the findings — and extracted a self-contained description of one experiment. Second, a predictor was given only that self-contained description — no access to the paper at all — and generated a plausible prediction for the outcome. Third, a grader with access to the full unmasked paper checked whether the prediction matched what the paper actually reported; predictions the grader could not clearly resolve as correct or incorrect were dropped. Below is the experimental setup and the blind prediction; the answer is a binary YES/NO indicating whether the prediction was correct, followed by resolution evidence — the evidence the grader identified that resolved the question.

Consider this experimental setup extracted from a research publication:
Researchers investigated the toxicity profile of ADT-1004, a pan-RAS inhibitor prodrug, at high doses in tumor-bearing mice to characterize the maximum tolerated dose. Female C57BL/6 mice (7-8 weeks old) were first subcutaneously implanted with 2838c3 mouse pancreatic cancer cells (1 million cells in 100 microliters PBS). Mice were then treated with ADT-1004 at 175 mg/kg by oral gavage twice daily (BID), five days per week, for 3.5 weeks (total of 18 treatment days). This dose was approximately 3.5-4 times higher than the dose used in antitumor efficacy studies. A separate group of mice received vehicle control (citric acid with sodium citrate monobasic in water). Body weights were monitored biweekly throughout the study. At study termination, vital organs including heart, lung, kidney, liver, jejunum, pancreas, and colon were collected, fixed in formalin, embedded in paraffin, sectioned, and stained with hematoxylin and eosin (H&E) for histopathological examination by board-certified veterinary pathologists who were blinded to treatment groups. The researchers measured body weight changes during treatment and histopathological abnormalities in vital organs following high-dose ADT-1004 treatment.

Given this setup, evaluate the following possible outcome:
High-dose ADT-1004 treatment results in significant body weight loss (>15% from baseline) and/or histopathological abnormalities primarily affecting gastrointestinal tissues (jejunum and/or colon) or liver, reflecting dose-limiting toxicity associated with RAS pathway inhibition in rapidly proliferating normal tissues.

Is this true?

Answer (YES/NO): NO